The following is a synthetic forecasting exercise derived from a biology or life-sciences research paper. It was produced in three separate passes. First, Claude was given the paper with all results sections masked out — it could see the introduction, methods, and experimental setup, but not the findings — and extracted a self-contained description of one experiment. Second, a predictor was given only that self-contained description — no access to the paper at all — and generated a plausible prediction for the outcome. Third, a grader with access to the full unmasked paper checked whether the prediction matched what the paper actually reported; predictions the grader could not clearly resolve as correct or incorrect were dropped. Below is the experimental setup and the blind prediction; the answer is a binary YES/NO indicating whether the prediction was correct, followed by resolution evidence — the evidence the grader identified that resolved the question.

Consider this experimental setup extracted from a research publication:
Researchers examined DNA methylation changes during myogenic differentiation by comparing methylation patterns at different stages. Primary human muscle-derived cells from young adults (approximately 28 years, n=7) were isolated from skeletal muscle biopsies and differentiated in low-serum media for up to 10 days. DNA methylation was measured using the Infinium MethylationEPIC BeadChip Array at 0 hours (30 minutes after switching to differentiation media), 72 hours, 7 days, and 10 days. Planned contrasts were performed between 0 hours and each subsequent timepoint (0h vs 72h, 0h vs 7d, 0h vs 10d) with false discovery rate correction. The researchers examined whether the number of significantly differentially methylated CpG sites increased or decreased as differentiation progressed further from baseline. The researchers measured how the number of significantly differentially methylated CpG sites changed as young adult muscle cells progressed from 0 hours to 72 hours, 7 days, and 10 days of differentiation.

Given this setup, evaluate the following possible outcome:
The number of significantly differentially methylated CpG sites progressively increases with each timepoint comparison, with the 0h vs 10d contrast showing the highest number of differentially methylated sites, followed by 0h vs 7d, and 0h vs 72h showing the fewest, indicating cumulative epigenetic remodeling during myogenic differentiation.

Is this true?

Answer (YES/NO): NO